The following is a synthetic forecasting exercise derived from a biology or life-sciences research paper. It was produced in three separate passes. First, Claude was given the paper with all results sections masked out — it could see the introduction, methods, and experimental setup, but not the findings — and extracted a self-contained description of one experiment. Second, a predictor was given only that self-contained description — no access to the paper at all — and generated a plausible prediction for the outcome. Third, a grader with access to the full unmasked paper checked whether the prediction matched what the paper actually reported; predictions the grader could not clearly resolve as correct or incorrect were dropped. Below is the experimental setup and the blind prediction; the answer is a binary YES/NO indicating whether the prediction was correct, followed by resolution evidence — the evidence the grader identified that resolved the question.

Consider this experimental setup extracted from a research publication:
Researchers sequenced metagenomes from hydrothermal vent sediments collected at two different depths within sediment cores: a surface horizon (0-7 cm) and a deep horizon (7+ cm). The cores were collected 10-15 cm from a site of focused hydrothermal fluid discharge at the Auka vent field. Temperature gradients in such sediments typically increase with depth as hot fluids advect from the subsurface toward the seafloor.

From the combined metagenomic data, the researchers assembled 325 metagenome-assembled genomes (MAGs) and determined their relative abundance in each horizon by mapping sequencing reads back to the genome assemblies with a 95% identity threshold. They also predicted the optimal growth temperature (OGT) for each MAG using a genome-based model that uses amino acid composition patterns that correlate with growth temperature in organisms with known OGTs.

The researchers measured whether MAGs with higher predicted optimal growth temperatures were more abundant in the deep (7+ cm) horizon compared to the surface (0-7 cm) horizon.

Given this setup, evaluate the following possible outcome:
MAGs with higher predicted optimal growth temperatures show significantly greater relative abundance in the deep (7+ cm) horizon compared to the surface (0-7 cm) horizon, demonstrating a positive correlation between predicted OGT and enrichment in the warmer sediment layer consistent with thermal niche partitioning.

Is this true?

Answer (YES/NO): YES